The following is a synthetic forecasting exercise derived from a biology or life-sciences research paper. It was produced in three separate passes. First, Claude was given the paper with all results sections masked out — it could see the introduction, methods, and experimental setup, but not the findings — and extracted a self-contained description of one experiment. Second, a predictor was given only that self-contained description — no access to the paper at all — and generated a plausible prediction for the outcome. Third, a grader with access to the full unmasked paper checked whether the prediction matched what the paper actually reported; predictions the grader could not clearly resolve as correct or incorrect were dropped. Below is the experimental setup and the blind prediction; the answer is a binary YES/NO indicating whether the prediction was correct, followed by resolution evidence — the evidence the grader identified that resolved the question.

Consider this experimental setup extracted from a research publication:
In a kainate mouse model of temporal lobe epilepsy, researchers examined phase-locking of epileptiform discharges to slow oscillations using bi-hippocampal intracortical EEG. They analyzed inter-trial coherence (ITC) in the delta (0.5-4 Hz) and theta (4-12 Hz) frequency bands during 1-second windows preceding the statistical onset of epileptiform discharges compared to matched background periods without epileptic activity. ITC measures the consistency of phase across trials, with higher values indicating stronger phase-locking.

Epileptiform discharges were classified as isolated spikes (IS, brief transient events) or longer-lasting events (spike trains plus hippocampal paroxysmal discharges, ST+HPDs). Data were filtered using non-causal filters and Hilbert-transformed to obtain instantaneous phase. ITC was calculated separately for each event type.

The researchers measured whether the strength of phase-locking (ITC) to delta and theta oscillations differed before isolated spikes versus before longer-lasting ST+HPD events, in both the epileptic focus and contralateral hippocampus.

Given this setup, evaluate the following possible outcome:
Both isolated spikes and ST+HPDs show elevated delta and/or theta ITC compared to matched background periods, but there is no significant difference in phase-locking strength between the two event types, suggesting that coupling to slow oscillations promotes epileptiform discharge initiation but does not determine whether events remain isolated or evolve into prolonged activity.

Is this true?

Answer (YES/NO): NO